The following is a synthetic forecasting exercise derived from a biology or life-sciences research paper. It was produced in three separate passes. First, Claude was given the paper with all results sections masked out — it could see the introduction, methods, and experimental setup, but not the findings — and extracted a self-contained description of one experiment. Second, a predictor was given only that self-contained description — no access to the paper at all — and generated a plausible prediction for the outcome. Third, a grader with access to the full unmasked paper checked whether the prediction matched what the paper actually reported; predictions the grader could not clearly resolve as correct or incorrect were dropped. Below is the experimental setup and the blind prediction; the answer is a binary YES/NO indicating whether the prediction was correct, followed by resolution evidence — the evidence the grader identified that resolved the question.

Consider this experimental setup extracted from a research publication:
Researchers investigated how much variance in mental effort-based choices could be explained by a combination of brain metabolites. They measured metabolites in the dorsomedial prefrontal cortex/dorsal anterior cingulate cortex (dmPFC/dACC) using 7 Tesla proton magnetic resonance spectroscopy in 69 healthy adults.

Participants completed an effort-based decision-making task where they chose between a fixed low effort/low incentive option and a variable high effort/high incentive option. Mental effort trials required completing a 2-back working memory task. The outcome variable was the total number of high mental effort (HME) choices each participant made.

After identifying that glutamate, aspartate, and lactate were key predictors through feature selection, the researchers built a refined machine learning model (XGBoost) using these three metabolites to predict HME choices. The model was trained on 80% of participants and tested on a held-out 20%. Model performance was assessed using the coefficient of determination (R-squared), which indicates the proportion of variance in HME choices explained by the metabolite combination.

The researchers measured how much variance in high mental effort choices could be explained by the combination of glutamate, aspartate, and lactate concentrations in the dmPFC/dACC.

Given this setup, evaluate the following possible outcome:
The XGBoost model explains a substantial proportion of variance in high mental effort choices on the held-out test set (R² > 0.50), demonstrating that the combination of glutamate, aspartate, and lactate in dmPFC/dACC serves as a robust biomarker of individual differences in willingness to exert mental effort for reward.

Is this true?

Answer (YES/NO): NO